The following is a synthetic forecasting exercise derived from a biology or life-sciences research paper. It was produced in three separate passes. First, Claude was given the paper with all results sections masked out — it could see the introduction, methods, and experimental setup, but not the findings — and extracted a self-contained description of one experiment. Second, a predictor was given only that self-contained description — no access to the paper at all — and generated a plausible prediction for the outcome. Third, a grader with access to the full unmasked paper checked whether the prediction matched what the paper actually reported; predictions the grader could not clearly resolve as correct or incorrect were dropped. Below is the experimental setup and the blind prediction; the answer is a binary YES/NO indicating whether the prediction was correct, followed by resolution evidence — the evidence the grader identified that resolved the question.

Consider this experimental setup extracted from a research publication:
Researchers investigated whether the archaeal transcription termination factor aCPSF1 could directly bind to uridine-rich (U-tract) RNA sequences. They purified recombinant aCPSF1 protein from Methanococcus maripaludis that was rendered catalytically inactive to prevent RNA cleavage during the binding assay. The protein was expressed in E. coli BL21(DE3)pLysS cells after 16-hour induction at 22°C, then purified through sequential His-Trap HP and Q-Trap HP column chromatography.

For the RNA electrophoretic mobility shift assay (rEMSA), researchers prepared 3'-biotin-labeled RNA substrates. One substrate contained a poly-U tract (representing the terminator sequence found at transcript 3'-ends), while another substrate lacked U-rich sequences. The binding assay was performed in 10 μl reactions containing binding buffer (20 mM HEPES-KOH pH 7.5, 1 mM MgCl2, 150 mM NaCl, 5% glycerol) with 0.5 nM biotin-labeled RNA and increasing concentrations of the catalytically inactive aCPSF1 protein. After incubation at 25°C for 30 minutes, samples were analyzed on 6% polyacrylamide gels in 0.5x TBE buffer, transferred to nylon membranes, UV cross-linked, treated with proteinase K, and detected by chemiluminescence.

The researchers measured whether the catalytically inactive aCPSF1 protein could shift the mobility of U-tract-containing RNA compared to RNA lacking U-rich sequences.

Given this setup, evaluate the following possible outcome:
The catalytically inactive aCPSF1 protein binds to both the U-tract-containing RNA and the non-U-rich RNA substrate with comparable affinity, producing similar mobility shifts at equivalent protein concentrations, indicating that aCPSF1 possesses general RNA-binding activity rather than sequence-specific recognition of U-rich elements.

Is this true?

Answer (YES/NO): NO